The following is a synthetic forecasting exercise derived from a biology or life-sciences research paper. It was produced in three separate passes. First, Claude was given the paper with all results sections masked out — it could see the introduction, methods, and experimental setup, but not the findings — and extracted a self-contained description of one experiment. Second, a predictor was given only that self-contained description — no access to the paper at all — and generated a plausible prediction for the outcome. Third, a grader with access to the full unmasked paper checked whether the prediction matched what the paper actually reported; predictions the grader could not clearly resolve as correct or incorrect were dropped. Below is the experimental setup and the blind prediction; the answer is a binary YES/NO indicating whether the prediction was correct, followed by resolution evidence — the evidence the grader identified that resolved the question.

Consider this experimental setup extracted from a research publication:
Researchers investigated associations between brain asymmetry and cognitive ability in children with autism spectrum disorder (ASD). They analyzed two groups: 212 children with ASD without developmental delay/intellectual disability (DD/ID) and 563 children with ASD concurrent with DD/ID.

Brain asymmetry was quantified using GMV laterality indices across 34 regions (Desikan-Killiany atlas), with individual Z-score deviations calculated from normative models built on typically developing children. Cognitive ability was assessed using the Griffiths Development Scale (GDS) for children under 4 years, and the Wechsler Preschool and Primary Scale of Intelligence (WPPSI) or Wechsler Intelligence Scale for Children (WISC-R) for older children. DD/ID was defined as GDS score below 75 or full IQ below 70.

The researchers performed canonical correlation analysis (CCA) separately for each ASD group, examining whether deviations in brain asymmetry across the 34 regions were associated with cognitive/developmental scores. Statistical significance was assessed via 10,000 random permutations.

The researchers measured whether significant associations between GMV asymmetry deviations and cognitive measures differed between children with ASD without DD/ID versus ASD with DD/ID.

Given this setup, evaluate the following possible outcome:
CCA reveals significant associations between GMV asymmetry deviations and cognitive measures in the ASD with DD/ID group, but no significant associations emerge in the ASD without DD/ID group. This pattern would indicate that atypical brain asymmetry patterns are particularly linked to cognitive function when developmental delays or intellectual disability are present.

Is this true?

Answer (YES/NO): NO